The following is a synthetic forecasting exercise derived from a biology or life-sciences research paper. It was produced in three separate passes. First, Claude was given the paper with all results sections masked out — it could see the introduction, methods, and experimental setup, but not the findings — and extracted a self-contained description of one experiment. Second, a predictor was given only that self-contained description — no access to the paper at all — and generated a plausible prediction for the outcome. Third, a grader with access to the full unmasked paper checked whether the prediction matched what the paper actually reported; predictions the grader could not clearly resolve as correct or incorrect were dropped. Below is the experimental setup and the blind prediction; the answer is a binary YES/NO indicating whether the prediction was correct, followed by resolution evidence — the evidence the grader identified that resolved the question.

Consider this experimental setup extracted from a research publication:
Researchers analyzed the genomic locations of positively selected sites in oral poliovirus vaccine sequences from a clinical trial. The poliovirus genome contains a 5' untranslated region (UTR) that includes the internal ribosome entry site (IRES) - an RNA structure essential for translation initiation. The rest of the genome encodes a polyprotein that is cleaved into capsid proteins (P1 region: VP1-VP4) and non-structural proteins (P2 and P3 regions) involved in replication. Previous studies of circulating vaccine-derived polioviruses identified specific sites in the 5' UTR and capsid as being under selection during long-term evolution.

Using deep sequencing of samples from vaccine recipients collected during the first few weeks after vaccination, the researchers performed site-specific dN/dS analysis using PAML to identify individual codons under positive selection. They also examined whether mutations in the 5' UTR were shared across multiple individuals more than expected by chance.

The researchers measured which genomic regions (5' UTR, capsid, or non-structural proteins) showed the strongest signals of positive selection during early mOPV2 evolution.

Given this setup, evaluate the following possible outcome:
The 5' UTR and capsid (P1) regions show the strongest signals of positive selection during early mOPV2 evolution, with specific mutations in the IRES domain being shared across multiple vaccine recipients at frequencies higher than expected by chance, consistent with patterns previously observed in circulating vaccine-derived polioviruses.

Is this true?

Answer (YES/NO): YES